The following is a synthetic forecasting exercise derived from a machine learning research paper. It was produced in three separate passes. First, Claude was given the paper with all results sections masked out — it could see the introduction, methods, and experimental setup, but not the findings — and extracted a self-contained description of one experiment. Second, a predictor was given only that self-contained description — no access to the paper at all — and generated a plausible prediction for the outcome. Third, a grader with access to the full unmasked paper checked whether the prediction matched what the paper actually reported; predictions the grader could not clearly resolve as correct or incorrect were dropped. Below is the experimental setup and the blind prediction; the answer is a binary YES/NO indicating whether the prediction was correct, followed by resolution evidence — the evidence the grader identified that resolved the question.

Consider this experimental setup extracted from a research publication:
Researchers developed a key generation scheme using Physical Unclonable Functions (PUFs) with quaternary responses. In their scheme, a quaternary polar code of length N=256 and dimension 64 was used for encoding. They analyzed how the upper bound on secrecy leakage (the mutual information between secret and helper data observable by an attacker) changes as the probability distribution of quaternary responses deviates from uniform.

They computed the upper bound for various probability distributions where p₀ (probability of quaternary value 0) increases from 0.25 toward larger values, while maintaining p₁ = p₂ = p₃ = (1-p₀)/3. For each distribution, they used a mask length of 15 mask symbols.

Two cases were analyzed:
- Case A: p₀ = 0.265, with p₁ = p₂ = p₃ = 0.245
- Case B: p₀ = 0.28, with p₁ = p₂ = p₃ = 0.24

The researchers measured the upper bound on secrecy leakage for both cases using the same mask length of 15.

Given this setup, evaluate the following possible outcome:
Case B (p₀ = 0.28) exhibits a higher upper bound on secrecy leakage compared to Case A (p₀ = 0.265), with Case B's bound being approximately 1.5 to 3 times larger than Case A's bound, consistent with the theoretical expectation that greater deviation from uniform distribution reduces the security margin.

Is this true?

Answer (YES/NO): NO